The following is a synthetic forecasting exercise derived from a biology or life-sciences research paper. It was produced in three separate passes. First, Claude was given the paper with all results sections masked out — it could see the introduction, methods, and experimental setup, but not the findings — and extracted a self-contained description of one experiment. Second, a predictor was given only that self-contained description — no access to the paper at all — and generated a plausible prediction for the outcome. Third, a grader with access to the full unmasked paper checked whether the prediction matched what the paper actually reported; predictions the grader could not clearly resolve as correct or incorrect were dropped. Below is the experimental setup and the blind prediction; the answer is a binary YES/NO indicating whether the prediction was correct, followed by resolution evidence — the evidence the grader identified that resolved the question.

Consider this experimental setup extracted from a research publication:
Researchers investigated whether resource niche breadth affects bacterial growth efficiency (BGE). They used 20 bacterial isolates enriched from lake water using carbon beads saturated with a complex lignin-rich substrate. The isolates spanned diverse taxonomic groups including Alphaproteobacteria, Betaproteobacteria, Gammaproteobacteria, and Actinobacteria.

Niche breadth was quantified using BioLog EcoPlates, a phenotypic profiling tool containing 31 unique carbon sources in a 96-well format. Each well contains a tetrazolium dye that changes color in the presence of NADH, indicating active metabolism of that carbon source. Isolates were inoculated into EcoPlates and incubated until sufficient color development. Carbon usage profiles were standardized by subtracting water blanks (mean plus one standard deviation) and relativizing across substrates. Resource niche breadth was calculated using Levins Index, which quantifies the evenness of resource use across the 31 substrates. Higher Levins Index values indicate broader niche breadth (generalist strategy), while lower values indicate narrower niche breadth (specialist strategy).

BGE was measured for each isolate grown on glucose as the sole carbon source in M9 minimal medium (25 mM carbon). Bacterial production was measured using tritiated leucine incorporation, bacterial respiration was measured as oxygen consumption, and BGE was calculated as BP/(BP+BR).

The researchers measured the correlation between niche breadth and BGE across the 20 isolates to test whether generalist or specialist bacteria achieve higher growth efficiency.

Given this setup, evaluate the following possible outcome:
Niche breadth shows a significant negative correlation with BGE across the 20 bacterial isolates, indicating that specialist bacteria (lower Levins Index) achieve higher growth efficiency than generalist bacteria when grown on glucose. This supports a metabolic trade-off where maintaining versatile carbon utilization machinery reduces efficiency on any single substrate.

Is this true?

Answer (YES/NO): NO